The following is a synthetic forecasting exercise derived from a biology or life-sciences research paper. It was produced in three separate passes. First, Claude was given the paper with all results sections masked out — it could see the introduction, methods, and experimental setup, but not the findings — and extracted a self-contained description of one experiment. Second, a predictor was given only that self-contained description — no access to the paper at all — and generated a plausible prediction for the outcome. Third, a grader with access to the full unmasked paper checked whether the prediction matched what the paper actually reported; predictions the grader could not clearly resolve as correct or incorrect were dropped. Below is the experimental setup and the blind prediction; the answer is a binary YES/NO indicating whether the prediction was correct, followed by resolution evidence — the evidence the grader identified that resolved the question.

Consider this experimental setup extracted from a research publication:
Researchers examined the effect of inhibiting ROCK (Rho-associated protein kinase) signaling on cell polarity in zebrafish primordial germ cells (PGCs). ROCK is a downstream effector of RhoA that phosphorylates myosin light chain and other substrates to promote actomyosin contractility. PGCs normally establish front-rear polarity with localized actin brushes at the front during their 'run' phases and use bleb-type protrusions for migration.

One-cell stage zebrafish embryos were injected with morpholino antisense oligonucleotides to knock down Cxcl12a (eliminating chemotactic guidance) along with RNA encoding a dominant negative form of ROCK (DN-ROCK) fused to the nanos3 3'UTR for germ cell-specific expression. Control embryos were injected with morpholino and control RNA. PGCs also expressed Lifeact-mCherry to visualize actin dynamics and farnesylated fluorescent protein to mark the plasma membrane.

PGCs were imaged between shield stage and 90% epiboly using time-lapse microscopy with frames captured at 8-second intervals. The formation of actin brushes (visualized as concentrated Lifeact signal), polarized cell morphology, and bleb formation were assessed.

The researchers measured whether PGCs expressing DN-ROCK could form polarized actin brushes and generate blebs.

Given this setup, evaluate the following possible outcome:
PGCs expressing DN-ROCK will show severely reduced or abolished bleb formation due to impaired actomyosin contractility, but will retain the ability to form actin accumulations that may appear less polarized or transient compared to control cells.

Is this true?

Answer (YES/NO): NO